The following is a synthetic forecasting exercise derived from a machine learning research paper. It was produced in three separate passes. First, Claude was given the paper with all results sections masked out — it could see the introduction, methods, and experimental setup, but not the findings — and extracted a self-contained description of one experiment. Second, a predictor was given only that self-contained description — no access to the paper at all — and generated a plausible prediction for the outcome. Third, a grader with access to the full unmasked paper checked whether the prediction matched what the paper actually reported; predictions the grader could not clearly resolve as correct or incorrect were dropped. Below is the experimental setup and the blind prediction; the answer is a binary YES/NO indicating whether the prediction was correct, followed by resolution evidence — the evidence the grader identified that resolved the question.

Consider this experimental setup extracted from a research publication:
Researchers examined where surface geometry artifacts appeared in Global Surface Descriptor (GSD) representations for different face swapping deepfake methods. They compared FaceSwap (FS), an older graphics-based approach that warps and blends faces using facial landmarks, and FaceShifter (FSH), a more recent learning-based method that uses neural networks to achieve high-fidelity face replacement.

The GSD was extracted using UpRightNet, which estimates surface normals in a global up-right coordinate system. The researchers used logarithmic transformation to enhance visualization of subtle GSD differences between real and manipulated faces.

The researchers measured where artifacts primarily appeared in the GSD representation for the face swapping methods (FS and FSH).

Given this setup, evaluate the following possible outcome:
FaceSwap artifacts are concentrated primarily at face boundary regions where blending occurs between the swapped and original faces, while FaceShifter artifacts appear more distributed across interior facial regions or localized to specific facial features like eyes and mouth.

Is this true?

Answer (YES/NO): NO